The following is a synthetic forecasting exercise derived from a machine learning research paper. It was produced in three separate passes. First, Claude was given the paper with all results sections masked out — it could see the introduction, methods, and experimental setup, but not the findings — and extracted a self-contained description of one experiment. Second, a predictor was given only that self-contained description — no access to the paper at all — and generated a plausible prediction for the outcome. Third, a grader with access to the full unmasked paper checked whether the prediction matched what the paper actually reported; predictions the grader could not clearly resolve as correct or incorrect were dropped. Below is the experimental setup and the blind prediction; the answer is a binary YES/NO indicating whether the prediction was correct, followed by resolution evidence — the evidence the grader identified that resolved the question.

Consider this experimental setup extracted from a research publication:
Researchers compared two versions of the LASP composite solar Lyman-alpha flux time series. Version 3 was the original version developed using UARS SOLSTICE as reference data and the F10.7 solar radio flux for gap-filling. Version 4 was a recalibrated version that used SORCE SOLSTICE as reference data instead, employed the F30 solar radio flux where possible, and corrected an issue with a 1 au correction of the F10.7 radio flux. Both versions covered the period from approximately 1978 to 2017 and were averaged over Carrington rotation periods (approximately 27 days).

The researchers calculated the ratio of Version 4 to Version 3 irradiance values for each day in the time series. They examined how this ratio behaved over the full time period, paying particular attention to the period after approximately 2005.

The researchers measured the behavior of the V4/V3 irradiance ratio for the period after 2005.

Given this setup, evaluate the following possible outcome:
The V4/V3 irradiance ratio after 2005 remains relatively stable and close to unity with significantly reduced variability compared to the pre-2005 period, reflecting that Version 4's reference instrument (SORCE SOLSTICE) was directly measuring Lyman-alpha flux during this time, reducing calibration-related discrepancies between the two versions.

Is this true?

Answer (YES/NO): NO